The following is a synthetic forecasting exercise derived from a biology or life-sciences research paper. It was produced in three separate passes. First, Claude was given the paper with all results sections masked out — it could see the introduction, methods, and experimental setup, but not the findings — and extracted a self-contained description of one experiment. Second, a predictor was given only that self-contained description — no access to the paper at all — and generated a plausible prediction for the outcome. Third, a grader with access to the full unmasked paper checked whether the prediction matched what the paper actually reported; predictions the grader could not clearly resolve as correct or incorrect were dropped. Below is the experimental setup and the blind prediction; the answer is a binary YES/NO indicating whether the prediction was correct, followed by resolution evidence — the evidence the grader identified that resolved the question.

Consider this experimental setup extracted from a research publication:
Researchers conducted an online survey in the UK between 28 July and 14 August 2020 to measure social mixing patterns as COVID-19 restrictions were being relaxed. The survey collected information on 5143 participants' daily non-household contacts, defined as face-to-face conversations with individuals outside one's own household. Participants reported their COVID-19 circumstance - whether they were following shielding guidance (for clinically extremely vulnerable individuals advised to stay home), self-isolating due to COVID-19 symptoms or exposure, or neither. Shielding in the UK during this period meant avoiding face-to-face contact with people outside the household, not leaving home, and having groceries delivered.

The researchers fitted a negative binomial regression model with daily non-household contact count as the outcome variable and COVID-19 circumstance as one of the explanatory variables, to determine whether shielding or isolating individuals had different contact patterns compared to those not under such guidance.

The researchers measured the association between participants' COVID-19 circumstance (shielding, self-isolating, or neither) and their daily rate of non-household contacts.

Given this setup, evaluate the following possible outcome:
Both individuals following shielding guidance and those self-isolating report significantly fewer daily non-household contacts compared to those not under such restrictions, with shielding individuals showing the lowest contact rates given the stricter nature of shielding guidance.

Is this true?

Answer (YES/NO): NO